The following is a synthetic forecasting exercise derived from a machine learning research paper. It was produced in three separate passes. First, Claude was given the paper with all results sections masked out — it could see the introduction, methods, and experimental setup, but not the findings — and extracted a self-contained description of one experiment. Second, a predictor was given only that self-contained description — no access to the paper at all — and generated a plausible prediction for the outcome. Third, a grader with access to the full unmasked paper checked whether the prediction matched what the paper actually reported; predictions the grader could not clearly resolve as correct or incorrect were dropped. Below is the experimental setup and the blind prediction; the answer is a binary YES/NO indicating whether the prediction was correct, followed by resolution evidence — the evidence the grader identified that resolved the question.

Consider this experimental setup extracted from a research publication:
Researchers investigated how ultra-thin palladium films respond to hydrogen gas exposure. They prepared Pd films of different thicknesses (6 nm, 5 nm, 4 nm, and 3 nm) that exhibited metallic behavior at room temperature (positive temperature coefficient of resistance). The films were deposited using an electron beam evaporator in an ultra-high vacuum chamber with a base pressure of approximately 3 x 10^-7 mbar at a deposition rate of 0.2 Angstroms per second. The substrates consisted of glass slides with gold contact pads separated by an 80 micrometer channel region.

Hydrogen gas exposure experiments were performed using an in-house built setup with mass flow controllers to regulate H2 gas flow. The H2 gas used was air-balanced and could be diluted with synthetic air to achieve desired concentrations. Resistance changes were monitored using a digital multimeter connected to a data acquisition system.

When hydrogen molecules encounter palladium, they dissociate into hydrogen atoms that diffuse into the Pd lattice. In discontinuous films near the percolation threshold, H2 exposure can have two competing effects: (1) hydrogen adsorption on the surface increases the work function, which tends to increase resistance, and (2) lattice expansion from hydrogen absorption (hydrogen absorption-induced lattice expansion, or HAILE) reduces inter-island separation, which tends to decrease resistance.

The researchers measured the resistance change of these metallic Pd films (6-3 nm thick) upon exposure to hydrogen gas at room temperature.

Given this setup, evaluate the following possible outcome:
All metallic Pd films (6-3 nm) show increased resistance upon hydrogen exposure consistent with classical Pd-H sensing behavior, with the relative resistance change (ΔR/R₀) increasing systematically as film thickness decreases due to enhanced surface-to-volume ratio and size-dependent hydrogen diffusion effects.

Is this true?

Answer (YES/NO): NO